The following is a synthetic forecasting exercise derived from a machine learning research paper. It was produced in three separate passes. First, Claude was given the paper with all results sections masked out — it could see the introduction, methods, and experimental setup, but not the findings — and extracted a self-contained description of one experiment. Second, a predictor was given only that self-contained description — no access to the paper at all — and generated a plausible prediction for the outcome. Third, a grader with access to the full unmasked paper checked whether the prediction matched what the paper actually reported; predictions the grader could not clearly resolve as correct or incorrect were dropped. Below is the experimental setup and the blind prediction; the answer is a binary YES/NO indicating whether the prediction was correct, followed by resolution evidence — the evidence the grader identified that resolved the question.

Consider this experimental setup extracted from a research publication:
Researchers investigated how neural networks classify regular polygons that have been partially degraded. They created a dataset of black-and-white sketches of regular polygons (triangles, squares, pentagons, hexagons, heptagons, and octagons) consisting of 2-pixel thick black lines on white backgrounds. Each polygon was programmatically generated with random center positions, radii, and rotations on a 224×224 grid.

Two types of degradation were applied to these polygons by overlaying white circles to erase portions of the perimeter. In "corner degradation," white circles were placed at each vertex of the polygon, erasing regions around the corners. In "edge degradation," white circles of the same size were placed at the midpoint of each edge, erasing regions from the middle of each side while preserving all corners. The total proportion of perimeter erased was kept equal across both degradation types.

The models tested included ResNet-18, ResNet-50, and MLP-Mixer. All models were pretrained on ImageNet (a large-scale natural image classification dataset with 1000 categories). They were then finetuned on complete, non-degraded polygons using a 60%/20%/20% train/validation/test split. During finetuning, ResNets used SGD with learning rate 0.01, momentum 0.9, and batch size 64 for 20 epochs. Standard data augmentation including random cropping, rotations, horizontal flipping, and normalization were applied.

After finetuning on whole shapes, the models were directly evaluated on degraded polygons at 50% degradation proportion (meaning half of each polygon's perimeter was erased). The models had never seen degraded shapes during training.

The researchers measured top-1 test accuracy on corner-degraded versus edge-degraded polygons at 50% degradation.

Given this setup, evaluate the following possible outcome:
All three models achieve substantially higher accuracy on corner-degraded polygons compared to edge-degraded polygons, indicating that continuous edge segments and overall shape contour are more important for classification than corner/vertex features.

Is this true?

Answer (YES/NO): YES